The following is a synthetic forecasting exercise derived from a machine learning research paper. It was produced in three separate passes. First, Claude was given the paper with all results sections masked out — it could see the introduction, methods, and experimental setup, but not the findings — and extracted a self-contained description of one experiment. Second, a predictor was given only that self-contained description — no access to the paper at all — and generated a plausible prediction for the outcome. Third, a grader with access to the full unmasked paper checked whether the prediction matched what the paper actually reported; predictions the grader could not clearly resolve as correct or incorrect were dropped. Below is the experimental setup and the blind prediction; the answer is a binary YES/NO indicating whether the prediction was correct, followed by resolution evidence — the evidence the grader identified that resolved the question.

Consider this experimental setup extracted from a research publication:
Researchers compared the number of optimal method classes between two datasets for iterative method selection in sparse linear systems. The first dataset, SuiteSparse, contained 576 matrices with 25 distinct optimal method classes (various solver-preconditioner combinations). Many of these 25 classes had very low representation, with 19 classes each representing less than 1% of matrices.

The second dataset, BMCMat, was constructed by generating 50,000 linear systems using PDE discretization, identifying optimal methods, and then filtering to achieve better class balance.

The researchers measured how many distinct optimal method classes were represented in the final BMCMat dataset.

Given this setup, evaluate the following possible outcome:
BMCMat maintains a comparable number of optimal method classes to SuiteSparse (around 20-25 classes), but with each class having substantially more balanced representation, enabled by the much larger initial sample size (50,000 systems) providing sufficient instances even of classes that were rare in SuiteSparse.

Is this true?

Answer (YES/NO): NO